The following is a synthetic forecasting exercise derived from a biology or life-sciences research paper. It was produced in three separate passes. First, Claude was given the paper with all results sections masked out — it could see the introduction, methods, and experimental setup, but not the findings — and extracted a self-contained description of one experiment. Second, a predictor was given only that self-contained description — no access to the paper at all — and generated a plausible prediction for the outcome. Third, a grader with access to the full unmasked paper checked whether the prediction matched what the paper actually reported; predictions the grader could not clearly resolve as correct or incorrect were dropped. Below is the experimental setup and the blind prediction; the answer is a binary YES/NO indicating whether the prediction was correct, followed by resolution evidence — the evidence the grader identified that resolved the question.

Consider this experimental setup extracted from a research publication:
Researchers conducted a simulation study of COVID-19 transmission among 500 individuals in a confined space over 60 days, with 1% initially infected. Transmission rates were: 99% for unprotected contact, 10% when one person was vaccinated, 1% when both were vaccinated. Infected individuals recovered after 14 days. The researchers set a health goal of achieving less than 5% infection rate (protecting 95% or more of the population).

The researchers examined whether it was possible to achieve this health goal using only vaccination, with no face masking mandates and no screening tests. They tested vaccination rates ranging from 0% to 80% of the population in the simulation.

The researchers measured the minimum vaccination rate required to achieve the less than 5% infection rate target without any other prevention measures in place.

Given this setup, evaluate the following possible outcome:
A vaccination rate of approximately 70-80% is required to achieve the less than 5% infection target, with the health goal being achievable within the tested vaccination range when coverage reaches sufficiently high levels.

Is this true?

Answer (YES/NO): NO